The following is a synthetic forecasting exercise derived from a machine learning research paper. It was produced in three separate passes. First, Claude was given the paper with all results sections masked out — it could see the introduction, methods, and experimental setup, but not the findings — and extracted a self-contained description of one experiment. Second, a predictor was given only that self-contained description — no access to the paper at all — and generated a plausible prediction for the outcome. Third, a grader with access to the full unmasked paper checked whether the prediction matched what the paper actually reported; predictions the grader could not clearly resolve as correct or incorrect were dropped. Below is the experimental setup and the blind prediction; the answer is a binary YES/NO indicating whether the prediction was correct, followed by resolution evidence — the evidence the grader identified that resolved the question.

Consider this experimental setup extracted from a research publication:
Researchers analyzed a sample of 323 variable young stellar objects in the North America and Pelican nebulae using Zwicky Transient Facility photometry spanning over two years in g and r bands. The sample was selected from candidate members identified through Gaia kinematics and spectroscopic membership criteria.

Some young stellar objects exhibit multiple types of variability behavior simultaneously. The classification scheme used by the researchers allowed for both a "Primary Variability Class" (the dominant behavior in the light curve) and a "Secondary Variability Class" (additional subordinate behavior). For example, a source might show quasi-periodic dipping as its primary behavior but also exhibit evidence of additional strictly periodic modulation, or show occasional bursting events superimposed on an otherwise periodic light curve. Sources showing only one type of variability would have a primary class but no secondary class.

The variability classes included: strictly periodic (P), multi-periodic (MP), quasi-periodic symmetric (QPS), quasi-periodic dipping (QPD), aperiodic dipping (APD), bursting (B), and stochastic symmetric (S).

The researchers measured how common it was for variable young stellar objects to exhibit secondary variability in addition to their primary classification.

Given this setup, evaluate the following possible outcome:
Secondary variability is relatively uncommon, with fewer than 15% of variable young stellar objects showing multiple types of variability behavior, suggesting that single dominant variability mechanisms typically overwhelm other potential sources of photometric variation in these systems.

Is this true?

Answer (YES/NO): NO